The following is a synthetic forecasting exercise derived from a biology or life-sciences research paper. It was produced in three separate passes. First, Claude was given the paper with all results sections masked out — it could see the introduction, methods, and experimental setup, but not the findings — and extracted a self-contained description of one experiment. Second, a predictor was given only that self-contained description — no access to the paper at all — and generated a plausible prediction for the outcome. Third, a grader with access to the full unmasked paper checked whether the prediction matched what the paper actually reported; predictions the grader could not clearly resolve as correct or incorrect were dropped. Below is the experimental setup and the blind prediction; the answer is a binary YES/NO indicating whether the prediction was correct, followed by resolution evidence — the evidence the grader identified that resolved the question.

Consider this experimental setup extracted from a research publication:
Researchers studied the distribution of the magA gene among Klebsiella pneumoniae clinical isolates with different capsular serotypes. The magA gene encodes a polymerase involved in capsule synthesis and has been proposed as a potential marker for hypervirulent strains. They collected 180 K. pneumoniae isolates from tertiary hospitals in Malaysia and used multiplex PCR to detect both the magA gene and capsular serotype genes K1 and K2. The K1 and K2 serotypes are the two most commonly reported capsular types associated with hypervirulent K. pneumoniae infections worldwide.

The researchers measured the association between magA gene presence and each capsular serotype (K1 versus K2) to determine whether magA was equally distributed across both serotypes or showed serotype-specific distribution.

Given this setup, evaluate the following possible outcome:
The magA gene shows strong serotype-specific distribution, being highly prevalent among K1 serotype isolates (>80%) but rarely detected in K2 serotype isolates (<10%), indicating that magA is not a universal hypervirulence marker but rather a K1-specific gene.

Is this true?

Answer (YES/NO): YES